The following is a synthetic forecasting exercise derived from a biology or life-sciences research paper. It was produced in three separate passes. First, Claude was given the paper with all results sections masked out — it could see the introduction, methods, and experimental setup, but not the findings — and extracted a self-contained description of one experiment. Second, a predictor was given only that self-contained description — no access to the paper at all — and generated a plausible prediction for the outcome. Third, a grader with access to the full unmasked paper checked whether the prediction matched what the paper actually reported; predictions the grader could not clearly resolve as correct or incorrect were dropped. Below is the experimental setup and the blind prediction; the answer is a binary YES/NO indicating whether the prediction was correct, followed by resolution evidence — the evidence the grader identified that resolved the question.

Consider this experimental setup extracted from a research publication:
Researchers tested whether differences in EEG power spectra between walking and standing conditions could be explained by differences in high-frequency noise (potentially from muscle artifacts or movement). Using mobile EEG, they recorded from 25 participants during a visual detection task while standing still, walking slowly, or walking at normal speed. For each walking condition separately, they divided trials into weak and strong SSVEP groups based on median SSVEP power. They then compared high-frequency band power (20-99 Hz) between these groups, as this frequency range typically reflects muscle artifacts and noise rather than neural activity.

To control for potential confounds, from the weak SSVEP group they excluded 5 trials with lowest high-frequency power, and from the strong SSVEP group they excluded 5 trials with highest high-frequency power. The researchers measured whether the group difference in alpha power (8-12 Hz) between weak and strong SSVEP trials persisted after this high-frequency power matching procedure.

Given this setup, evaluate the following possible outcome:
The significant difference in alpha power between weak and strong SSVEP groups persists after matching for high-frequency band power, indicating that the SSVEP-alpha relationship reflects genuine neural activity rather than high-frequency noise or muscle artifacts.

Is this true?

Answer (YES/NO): YES